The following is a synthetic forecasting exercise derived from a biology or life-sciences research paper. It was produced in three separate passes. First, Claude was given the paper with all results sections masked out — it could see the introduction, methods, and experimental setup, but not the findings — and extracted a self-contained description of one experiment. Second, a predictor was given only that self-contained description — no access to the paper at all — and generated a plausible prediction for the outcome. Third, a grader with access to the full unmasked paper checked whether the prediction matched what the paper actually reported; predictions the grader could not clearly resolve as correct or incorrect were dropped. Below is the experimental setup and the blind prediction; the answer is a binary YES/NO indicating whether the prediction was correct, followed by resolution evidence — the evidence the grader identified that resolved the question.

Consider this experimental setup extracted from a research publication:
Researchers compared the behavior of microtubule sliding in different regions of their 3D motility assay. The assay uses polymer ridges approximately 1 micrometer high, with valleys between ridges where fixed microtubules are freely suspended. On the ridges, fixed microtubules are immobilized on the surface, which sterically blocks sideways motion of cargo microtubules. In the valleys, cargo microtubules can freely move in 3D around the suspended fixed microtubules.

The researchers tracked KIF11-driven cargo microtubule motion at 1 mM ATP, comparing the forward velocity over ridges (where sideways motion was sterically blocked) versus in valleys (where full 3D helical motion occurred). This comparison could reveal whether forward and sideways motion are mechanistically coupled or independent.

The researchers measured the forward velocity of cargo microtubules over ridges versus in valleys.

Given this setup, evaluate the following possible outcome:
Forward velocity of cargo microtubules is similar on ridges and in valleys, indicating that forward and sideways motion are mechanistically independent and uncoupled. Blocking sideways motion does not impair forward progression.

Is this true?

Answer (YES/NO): YES